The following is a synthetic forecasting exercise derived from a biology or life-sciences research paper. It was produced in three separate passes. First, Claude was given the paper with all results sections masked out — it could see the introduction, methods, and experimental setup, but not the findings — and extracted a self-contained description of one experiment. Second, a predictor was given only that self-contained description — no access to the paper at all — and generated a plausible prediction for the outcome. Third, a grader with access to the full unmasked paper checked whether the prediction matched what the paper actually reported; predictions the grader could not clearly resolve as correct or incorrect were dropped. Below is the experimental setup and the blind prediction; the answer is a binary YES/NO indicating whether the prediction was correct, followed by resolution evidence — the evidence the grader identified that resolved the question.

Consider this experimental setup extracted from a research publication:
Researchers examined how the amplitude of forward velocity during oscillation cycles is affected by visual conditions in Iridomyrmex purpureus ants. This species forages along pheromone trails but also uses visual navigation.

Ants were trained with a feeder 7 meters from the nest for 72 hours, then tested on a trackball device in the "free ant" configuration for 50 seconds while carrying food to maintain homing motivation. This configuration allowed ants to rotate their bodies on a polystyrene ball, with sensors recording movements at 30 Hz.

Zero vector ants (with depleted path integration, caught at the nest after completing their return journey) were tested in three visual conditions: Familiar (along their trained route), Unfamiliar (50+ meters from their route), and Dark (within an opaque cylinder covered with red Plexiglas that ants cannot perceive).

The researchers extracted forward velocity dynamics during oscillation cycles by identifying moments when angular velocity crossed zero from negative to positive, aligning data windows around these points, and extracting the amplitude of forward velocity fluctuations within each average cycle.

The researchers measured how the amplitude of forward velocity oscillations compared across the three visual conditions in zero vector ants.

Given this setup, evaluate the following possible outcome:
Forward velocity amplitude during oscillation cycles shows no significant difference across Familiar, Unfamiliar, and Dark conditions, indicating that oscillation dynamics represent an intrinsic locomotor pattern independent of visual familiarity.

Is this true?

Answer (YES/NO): YES